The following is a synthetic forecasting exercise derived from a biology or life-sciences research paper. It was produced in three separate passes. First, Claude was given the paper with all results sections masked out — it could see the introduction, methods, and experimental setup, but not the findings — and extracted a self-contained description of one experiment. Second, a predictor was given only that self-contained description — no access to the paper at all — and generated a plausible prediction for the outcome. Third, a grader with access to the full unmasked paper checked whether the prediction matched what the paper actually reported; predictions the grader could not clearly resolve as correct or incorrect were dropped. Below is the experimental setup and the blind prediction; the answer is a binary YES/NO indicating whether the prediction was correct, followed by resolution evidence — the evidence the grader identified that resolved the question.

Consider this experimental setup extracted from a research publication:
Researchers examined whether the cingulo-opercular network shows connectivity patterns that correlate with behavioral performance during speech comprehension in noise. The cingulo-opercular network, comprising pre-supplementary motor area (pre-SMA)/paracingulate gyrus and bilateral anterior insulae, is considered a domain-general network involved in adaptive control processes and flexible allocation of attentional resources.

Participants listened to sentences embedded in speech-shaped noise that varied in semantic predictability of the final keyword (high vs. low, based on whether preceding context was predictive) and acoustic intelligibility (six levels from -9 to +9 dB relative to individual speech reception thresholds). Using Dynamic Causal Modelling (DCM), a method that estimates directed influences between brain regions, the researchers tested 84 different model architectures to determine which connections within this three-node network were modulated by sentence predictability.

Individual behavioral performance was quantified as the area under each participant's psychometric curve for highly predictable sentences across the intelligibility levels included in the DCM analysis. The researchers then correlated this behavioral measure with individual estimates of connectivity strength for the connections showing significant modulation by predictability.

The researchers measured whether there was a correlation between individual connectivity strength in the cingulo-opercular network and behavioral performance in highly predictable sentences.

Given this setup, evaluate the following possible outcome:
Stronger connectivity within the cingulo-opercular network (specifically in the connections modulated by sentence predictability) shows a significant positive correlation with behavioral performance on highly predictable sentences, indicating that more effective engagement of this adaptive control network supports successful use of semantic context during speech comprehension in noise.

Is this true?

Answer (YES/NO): NO